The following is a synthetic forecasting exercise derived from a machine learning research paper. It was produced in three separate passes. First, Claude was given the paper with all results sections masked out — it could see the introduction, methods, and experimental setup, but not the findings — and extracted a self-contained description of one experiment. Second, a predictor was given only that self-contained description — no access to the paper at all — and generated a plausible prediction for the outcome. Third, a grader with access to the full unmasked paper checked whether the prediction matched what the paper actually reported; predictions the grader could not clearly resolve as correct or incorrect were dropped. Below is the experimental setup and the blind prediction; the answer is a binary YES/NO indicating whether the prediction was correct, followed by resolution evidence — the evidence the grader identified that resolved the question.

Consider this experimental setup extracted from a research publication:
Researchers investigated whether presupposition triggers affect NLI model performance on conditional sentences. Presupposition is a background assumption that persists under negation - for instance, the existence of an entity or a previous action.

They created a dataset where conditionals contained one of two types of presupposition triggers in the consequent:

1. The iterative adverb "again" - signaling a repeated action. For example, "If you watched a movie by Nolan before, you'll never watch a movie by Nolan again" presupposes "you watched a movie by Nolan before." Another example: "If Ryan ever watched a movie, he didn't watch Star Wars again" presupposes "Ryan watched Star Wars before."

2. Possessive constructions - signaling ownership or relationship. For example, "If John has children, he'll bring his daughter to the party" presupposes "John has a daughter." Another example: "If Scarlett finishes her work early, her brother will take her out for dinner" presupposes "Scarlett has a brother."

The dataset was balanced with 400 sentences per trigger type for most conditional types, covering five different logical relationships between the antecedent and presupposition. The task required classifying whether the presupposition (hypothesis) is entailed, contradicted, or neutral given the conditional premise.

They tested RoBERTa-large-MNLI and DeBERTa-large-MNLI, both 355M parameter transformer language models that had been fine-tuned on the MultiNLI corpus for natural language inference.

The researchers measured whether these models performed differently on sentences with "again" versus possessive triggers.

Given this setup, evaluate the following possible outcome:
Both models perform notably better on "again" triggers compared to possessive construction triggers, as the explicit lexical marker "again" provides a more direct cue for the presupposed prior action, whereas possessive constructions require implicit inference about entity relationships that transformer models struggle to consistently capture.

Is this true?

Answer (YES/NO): NO